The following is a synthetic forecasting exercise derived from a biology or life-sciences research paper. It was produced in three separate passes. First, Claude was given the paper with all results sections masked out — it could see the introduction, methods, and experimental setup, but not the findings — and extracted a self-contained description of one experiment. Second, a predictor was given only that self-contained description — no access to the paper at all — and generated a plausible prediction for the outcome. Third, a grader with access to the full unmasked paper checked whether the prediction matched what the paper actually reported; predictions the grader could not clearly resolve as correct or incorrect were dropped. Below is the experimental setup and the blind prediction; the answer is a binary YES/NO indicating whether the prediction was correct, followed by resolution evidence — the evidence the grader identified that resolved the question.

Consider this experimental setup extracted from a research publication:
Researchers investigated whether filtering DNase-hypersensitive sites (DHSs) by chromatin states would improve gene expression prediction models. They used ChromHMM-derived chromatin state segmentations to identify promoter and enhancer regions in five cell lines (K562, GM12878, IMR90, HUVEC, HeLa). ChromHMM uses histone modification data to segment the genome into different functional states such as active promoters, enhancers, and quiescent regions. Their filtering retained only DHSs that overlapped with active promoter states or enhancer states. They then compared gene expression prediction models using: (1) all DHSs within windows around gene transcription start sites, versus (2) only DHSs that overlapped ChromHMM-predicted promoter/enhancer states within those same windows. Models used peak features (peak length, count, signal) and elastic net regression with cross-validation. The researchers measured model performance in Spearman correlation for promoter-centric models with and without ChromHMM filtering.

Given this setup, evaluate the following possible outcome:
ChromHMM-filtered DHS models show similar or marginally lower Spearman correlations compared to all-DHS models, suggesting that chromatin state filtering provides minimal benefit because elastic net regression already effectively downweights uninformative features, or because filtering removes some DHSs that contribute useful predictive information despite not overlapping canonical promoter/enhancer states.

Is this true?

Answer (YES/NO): YES